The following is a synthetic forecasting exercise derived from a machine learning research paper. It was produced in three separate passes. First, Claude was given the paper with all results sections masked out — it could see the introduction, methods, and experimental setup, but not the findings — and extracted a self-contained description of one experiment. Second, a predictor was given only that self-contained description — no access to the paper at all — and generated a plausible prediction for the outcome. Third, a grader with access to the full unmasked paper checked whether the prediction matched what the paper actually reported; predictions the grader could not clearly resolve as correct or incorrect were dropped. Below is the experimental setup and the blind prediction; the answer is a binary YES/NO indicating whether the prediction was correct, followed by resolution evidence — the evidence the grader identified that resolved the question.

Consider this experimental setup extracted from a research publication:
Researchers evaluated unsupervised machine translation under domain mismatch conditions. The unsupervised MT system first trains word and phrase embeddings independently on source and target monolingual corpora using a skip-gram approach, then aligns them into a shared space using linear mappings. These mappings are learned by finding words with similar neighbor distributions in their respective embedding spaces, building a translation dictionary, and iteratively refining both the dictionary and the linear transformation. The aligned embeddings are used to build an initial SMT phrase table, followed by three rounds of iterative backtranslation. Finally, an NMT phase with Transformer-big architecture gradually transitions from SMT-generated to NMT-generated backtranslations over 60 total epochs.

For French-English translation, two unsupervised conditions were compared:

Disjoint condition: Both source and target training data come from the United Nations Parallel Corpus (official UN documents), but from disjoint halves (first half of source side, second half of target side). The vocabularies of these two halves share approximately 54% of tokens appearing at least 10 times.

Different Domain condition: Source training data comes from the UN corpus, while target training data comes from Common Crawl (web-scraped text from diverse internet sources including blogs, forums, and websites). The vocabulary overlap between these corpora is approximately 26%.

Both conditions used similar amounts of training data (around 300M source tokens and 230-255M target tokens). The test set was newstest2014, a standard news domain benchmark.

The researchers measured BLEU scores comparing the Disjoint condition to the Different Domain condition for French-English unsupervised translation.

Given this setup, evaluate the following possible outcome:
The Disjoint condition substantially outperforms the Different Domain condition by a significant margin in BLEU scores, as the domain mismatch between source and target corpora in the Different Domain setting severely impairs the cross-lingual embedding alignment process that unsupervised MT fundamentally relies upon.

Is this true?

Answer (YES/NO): YES